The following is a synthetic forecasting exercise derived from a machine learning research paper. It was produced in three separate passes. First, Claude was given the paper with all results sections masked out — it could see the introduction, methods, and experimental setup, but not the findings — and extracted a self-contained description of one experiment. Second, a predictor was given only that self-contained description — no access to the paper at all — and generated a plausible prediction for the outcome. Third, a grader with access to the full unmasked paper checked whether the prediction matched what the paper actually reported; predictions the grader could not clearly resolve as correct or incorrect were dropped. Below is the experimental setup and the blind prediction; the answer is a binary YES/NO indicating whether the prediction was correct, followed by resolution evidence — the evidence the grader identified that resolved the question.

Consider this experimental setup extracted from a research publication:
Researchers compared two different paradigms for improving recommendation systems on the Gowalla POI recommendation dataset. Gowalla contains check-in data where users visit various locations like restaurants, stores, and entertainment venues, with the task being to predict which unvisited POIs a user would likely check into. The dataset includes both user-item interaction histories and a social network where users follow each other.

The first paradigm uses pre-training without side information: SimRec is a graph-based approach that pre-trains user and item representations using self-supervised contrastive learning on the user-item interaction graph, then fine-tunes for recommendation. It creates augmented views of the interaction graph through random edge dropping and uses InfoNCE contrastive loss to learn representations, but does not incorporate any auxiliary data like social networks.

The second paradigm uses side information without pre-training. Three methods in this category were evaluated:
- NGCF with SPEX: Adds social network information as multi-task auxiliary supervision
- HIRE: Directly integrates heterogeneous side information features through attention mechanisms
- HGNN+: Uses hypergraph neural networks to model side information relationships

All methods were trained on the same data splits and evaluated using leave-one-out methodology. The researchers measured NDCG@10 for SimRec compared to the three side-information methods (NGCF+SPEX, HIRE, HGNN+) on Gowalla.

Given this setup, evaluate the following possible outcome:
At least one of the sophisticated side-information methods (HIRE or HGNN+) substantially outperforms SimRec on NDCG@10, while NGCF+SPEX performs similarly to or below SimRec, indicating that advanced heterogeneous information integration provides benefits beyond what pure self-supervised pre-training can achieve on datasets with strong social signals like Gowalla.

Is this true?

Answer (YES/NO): NO